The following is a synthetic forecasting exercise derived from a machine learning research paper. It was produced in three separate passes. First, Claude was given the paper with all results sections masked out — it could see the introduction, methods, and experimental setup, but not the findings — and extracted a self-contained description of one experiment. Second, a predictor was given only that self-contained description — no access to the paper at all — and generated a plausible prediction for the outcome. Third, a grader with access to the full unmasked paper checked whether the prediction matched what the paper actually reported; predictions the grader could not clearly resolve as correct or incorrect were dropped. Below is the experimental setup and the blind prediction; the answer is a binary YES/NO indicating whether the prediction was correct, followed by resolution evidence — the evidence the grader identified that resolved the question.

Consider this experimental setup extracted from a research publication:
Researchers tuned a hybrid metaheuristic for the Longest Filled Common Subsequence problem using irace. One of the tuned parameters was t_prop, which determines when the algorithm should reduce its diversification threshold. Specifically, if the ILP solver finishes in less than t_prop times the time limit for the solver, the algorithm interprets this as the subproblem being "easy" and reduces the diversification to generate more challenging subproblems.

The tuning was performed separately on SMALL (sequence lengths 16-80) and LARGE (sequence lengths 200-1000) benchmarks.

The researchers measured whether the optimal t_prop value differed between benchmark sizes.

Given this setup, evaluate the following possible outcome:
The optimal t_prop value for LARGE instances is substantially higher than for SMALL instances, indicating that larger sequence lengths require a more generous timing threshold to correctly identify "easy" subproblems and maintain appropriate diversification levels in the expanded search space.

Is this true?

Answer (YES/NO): NO